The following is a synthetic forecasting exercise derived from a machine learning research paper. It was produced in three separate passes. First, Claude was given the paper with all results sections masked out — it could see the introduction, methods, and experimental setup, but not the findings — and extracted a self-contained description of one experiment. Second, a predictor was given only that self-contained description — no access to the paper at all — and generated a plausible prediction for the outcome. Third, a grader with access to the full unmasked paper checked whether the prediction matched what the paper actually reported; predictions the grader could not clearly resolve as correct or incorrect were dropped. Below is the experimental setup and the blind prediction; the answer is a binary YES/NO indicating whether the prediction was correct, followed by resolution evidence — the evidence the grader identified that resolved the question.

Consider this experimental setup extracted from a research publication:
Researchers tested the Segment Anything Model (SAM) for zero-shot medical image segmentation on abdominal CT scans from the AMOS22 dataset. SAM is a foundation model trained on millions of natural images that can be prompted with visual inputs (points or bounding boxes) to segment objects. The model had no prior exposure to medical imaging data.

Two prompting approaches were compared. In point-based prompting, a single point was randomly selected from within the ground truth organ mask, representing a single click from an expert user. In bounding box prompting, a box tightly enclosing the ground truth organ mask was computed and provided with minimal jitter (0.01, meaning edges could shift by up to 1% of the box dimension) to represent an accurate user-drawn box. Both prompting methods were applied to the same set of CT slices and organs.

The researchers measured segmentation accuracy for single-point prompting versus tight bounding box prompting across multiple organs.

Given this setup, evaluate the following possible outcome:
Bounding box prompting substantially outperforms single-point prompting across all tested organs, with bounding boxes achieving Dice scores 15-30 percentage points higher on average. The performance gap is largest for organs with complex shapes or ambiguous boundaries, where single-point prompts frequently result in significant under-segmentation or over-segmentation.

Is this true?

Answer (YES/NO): NO